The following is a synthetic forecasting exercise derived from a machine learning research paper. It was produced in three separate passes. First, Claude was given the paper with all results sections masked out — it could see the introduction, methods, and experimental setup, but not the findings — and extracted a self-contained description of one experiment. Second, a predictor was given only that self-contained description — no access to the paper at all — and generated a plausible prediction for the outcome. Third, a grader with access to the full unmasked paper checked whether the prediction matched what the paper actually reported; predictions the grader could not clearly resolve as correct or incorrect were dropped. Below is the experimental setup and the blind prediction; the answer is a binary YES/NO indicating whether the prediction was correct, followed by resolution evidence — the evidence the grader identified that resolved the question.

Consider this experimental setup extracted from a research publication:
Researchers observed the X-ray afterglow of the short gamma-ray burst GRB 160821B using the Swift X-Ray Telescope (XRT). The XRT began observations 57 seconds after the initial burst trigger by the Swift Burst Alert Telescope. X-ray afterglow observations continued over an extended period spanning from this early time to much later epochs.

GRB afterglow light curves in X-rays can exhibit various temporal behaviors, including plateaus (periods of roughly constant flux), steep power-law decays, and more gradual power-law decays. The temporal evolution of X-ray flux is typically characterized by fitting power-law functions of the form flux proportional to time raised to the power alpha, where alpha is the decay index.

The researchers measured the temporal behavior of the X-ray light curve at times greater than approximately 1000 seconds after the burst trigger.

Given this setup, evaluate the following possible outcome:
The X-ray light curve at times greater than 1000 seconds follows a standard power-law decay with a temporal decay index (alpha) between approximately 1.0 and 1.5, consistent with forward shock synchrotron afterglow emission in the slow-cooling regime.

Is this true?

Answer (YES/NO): NO